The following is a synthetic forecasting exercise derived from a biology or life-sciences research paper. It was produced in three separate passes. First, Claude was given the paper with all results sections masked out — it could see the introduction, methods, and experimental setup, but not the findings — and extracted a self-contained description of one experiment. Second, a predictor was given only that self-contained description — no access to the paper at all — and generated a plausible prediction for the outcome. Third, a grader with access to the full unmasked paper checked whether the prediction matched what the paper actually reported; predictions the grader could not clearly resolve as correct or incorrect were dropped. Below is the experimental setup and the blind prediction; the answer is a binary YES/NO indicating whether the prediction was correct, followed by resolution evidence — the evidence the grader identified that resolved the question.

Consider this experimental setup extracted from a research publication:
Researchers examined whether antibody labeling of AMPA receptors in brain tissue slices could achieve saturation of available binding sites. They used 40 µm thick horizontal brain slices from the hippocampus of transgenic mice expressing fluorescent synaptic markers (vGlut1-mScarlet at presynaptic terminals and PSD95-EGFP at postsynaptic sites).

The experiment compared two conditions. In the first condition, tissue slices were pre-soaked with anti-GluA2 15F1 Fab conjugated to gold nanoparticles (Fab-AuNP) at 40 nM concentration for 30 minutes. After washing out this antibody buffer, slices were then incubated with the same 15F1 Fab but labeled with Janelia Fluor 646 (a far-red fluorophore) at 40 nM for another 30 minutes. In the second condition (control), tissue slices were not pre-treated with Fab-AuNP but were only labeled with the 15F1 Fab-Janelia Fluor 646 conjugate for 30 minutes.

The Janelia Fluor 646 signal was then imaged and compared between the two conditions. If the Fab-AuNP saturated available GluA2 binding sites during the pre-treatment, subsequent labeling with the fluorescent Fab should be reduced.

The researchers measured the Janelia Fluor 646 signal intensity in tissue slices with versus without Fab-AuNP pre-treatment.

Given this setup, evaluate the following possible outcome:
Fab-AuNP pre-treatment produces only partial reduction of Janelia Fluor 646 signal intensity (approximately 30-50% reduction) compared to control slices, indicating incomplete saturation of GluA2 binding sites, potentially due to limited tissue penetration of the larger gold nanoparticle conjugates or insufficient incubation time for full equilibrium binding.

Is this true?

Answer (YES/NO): NO